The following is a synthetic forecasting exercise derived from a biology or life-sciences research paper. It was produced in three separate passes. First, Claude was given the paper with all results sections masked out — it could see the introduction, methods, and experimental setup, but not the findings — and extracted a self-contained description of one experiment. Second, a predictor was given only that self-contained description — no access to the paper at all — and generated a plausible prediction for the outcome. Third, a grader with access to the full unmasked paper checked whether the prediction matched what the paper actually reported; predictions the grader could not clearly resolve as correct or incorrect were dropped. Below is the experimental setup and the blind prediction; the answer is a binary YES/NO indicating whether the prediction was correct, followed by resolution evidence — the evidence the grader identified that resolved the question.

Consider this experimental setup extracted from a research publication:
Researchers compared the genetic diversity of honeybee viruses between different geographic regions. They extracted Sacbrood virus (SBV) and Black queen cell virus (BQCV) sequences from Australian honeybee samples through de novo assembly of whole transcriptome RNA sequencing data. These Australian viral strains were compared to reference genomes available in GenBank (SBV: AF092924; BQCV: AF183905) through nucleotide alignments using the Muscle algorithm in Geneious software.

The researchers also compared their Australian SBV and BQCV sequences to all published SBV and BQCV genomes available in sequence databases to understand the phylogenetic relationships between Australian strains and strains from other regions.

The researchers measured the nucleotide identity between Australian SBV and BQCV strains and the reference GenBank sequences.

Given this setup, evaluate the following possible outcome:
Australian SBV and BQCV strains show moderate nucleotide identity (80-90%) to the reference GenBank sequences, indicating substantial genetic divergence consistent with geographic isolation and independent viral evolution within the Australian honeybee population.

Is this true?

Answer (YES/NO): NO